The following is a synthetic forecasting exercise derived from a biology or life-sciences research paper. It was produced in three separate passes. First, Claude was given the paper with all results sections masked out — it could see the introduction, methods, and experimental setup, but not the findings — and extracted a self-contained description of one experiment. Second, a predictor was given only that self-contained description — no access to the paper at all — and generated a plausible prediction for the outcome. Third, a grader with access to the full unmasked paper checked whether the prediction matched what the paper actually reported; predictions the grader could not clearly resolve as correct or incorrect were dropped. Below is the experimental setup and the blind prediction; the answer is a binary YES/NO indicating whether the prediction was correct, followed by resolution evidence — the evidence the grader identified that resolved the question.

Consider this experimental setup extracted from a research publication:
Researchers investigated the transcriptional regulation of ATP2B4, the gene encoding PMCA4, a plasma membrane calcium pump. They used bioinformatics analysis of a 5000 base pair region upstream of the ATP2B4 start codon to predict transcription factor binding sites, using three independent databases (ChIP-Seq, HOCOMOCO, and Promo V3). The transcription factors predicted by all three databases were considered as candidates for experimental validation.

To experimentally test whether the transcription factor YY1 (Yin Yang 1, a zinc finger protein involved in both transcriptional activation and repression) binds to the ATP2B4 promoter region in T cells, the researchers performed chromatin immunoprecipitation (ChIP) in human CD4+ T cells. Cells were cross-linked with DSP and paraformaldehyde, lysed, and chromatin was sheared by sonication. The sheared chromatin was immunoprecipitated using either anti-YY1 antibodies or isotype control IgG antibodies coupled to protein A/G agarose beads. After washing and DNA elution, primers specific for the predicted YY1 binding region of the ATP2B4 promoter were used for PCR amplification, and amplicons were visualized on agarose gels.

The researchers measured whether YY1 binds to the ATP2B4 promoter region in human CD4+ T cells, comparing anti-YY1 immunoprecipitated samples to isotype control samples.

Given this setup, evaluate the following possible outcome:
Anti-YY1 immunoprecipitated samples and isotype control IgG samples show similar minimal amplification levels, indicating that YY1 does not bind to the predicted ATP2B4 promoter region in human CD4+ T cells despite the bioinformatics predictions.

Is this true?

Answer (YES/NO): NO